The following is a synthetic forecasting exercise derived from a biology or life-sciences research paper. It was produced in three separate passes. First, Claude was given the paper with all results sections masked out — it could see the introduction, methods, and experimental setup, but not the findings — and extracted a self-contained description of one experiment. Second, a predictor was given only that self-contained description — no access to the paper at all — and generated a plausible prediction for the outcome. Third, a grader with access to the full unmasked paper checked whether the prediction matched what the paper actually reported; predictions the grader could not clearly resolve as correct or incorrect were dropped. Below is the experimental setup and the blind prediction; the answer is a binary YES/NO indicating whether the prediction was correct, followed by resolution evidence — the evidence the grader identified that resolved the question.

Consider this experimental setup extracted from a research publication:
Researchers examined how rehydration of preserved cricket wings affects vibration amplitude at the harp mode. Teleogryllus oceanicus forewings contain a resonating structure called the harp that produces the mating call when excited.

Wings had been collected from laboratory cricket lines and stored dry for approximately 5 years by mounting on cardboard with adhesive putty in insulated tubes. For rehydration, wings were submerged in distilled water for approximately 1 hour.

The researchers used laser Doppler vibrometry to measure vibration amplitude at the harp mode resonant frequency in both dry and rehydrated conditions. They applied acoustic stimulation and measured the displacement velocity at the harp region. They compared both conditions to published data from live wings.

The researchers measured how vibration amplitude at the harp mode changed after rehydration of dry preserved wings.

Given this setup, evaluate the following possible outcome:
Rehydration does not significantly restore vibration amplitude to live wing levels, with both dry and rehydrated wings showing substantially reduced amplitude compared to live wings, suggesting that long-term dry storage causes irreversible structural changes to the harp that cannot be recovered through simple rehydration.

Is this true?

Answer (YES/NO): YES